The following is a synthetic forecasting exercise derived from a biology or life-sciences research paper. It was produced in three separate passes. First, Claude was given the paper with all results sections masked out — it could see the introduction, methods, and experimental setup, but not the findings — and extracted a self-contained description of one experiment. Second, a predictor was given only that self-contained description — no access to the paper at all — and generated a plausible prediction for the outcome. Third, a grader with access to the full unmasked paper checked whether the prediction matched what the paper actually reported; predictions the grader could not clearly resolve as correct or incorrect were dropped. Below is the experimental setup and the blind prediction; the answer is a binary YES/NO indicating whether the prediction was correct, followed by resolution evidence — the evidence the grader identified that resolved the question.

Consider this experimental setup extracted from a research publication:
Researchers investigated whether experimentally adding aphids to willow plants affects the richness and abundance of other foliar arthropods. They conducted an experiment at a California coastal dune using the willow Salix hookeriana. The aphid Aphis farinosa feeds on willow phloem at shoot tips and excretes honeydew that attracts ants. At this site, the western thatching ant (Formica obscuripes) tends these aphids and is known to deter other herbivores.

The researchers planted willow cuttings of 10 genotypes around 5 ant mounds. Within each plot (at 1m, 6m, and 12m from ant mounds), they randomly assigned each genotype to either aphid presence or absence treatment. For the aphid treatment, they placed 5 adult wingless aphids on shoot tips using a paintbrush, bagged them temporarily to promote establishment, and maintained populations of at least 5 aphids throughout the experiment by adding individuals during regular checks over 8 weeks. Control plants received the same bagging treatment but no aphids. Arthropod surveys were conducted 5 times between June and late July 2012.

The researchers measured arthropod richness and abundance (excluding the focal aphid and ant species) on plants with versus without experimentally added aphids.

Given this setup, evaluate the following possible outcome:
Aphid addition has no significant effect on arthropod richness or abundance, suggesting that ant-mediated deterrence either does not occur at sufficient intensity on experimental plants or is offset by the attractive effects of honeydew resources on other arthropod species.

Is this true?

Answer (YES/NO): NO